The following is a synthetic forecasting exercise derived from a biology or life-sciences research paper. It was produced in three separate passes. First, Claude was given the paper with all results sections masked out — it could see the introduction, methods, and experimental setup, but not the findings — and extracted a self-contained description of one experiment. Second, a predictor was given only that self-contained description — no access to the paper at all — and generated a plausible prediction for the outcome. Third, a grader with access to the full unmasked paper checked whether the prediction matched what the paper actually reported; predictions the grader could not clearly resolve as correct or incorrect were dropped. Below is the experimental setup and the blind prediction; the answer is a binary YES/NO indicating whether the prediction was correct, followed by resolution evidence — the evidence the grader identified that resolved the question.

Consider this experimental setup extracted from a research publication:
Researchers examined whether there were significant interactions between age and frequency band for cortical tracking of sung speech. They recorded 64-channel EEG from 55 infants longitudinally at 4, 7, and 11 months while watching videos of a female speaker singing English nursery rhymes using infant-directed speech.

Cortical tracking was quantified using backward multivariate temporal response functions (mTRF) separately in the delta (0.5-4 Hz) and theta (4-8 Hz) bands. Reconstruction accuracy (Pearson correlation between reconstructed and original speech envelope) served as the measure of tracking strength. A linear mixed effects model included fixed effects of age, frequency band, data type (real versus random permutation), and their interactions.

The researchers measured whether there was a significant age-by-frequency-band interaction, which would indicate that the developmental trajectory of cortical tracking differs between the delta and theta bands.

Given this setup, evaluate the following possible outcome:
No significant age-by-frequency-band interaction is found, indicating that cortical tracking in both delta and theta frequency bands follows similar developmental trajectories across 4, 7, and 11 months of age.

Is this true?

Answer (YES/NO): NO